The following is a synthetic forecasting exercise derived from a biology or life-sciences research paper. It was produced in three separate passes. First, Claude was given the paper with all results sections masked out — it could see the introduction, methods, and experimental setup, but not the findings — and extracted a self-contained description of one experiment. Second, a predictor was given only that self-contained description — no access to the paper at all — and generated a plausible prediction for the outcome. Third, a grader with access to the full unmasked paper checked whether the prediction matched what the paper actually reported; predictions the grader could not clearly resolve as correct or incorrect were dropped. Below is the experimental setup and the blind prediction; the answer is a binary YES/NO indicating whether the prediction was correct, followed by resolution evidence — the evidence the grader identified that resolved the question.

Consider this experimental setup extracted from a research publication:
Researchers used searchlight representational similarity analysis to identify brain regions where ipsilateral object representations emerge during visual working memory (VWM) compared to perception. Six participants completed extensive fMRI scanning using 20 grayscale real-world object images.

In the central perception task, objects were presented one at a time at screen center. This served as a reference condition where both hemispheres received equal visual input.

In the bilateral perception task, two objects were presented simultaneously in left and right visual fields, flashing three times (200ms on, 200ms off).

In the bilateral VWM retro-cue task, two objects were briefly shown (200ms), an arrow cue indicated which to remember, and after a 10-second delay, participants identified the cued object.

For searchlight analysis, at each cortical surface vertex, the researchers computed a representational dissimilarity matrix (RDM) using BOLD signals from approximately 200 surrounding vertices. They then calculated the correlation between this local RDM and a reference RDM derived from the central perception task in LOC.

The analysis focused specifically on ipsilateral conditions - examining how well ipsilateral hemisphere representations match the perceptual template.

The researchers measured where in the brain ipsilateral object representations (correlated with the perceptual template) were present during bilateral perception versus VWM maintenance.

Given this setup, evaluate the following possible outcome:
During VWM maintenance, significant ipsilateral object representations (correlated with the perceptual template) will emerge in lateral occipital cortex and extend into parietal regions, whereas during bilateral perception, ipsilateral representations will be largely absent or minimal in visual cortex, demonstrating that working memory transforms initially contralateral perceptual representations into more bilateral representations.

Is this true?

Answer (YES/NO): YES